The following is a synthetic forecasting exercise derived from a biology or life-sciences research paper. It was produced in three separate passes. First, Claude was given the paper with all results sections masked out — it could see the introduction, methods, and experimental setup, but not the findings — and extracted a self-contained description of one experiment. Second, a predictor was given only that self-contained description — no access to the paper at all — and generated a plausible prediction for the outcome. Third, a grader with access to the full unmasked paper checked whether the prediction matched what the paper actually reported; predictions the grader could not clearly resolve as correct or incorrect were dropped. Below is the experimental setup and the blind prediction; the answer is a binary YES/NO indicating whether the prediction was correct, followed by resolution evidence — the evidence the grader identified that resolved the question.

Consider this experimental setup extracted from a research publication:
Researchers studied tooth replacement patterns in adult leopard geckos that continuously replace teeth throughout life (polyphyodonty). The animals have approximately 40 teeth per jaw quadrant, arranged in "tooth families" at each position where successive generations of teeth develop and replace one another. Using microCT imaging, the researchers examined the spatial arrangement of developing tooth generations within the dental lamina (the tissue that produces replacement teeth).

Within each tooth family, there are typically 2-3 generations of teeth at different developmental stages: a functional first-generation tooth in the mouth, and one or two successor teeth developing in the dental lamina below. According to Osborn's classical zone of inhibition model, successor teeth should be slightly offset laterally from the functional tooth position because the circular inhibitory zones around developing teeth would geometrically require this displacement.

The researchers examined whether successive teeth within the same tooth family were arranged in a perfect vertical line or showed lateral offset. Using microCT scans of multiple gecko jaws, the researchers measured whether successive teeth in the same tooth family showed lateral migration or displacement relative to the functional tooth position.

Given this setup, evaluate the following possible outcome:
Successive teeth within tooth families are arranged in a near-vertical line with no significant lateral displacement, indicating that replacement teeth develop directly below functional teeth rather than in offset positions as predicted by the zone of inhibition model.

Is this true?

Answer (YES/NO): YES